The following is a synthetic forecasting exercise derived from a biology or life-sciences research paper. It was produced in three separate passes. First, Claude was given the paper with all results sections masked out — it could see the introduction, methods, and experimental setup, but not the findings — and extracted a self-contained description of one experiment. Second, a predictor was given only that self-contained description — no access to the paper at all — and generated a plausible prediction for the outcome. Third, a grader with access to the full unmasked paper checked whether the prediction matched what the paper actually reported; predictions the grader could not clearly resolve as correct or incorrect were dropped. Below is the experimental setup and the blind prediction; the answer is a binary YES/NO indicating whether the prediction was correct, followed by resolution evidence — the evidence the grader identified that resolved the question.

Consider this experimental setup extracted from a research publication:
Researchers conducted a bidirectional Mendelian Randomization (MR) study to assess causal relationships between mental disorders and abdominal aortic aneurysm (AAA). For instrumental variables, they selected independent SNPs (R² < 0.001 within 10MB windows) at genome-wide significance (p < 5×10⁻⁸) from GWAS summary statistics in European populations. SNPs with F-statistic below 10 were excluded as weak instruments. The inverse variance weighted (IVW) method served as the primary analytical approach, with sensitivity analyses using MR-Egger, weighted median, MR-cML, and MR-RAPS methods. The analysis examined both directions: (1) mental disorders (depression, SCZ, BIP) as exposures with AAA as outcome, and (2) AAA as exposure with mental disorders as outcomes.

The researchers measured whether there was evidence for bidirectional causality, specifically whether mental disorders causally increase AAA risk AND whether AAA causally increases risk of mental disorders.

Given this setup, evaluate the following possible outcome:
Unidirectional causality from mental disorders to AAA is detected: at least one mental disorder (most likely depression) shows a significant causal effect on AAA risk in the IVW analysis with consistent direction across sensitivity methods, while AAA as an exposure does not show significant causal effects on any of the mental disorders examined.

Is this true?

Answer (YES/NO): YES